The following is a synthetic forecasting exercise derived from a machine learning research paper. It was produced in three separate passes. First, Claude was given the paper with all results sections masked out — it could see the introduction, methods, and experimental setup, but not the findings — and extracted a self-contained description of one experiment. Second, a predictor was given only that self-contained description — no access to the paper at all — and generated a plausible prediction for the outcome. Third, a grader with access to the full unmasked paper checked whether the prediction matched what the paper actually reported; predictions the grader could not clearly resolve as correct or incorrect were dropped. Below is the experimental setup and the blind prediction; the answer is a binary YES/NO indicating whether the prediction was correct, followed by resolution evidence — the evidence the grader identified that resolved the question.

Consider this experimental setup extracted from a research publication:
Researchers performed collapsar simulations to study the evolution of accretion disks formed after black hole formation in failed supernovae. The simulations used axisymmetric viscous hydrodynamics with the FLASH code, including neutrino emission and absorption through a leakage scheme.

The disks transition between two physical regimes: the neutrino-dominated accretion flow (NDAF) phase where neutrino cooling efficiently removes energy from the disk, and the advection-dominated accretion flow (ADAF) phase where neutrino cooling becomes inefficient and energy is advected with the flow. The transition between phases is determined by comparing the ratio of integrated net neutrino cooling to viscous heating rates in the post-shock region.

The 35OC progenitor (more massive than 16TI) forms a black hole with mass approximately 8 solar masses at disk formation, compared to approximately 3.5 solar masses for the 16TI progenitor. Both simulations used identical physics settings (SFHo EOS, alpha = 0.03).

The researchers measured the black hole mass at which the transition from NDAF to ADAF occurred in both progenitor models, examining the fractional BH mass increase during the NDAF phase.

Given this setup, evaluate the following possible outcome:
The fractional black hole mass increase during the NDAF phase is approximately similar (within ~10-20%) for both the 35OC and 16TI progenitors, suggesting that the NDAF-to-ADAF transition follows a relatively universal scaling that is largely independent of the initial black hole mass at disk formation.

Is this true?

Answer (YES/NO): NO